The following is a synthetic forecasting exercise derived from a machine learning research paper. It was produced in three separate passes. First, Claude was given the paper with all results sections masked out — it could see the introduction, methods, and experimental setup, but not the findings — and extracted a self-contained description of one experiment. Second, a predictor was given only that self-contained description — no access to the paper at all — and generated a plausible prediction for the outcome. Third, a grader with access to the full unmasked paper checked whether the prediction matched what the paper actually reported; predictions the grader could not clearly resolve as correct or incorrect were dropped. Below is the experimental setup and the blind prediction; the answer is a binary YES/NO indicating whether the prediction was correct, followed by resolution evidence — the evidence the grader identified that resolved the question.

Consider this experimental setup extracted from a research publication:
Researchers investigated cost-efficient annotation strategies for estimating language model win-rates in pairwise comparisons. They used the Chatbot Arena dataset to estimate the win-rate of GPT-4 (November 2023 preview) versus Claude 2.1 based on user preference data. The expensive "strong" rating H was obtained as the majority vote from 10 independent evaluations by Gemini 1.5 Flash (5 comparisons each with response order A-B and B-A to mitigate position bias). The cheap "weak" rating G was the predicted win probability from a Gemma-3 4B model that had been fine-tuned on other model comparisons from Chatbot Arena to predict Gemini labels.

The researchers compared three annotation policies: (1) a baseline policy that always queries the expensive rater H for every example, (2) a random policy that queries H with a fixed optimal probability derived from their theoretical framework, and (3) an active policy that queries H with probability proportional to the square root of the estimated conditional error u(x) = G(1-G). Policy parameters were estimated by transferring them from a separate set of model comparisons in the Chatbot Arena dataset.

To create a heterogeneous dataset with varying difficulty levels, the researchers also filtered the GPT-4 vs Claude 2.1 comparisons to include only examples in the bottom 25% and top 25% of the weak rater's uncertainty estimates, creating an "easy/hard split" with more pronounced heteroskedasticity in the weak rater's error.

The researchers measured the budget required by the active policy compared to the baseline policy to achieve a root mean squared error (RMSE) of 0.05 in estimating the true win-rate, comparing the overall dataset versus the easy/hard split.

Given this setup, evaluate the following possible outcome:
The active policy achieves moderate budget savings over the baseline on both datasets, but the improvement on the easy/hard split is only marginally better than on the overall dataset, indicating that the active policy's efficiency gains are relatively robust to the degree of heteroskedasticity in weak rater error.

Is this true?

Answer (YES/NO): NO